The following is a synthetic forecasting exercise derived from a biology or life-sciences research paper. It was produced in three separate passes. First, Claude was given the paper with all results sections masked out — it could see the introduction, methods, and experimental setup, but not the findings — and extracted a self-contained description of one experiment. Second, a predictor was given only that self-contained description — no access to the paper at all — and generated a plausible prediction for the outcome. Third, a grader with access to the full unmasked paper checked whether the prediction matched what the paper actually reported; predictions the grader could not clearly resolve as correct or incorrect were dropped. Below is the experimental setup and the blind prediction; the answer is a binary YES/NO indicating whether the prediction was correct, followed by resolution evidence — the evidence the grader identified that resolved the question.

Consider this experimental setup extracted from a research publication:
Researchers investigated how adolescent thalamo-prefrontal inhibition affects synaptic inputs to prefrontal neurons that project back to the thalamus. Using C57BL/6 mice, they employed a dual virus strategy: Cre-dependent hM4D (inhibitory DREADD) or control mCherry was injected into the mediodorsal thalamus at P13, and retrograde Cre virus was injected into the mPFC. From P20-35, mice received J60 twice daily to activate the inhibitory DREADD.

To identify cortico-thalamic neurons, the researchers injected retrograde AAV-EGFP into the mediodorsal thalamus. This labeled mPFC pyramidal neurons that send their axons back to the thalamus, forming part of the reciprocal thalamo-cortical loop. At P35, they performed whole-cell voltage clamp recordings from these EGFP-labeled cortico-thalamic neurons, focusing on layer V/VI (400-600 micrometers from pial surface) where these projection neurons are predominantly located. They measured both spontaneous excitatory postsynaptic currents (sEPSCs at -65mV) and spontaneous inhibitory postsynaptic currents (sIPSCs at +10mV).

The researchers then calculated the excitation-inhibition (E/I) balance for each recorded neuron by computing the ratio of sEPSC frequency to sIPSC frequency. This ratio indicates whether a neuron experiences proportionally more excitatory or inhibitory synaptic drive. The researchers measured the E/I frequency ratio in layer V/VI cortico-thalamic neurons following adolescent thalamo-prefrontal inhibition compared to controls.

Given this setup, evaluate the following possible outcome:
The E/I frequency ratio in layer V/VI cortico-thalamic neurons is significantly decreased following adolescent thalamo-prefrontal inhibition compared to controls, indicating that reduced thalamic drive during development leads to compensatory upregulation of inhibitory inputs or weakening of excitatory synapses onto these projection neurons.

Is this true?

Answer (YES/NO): NO